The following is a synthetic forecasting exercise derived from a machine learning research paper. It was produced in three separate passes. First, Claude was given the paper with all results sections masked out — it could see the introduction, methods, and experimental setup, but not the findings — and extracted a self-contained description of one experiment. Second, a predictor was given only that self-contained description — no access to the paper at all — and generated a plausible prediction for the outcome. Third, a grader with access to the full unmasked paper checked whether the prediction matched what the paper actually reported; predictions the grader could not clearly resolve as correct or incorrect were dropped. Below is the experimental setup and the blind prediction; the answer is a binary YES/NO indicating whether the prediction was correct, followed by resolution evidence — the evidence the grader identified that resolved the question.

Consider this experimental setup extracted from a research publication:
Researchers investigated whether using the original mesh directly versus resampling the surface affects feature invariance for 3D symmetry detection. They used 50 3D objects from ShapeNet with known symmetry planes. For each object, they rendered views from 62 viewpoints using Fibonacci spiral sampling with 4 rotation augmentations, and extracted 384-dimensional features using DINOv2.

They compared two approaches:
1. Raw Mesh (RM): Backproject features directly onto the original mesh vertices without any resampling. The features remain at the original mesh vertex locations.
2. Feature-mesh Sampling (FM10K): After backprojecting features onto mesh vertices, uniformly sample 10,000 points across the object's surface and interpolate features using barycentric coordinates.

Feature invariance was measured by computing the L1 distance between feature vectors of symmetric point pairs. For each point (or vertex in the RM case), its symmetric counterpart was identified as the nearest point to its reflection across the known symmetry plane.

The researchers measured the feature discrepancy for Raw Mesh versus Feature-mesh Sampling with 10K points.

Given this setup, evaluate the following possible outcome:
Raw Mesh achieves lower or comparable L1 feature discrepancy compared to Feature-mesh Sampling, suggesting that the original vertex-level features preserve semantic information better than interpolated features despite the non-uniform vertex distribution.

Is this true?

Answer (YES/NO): NO